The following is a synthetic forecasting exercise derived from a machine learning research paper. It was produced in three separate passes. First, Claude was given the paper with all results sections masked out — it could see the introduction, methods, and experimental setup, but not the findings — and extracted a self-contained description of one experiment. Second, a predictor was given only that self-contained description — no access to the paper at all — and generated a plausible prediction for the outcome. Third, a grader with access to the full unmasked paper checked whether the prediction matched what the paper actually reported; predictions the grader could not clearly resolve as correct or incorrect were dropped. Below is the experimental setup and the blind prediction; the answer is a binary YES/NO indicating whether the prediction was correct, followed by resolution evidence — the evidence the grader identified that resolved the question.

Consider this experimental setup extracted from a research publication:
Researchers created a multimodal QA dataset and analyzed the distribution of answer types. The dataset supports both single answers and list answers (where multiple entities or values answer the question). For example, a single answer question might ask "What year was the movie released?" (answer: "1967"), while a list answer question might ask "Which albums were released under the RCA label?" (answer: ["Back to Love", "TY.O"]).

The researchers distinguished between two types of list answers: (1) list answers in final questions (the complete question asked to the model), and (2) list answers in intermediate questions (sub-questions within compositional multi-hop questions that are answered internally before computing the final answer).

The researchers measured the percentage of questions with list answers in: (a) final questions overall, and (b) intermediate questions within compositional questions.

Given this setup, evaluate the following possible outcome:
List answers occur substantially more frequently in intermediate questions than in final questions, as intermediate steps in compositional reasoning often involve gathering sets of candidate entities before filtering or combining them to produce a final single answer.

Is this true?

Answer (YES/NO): YES